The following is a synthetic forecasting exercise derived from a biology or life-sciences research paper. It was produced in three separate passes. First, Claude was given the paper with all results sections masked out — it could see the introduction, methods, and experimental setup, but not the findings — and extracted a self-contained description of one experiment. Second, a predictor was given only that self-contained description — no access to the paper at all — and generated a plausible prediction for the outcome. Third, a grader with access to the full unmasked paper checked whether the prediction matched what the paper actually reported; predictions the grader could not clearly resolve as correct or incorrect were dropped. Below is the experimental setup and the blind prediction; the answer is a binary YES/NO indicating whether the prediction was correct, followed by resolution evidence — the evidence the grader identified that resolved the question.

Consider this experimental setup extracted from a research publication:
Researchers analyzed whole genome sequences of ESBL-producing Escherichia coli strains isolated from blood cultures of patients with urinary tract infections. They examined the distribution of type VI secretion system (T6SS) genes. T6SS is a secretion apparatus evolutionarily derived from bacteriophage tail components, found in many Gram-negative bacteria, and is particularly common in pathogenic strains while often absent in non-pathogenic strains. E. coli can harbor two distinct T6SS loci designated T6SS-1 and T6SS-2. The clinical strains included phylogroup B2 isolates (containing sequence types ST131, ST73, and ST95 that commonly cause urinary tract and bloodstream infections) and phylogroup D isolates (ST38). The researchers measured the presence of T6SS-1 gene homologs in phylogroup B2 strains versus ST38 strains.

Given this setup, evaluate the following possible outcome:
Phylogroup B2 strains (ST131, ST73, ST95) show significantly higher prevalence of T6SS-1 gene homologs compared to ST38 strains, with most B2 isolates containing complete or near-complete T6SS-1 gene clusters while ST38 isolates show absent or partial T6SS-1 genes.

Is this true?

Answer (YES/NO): YES